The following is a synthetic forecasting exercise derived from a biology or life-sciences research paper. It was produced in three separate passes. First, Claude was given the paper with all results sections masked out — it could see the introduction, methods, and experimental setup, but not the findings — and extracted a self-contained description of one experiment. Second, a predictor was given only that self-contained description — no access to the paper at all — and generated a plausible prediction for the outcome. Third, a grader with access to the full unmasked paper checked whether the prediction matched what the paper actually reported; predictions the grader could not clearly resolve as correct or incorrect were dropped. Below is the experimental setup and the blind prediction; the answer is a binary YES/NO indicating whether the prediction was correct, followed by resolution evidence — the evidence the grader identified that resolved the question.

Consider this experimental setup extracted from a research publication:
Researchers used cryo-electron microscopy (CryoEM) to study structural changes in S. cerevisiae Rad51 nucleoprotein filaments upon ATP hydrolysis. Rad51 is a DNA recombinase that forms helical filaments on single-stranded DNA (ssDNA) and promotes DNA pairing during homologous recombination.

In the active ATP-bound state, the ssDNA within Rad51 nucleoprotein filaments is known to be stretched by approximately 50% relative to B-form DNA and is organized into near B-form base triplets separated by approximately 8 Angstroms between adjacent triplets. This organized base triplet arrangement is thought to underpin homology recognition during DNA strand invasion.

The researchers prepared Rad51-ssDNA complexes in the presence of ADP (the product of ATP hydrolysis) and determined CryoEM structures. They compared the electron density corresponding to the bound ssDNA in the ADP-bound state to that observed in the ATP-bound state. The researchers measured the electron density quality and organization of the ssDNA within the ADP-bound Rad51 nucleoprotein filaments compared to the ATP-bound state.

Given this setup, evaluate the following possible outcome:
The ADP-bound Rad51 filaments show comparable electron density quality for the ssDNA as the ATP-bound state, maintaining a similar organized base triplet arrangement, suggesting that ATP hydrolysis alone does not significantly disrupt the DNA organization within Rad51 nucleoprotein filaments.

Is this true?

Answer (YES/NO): NO